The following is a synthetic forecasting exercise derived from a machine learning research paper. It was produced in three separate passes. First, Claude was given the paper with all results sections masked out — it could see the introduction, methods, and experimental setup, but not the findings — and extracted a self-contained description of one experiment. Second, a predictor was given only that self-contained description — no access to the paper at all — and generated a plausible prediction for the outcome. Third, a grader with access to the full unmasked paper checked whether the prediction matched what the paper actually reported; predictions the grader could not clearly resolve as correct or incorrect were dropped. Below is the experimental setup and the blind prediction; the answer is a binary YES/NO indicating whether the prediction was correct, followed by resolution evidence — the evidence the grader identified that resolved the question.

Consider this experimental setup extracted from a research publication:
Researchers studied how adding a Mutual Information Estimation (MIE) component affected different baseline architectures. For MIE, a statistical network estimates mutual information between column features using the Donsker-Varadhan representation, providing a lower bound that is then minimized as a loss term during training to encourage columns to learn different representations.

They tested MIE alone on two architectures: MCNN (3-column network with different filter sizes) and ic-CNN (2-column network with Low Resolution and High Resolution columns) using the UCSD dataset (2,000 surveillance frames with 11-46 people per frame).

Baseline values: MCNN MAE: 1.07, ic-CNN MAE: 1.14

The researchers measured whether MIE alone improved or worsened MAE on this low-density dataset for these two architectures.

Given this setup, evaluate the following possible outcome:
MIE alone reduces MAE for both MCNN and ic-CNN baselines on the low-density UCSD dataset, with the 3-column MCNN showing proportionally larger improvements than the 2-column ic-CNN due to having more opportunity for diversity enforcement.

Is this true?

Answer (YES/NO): NO